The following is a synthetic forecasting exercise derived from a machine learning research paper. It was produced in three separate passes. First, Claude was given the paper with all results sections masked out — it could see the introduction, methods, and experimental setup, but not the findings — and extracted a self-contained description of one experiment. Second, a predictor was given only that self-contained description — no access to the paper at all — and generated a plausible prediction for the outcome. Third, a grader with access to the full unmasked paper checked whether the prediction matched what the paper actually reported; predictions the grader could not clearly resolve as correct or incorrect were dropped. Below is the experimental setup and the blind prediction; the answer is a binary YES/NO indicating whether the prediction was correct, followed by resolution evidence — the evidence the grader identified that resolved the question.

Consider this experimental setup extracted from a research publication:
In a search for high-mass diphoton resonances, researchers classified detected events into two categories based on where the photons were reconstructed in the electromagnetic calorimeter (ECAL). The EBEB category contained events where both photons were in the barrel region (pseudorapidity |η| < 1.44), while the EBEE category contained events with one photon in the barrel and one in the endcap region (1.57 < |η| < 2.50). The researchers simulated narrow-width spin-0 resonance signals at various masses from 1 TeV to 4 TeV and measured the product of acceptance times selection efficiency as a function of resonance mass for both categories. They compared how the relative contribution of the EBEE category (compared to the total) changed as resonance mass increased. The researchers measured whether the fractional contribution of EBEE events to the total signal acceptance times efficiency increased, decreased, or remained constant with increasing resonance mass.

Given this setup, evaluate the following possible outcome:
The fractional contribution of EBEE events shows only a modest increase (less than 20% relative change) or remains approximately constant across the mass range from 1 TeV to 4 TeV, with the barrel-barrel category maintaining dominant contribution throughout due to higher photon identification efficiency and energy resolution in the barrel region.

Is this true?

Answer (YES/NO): NO